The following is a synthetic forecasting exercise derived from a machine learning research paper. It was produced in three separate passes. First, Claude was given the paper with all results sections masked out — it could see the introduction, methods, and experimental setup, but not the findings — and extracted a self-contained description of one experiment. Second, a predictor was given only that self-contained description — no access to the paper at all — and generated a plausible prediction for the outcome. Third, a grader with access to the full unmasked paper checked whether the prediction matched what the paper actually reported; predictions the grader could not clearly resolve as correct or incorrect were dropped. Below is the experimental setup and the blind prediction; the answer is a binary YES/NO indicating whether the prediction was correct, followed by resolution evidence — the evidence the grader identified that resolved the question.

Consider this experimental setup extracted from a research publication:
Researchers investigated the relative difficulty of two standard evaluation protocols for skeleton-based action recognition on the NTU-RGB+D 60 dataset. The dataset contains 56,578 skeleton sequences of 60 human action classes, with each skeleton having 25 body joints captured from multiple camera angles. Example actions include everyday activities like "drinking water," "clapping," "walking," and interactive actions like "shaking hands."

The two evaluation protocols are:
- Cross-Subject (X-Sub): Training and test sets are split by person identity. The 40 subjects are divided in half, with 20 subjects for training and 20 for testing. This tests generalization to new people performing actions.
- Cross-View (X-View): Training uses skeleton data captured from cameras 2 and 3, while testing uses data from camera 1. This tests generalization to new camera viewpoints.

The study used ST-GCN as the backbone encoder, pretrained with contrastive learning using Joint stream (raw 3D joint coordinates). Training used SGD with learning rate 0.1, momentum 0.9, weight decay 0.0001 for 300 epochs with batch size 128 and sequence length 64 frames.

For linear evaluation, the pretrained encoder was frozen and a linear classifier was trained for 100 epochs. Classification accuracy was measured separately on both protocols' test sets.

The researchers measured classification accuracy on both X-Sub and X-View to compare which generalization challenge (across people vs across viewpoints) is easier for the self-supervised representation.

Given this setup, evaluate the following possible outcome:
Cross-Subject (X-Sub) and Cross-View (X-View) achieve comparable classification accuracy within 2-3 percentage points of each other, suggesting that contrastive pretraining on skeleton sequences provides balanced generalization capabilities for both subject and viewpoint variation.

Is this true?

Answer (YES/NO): NO